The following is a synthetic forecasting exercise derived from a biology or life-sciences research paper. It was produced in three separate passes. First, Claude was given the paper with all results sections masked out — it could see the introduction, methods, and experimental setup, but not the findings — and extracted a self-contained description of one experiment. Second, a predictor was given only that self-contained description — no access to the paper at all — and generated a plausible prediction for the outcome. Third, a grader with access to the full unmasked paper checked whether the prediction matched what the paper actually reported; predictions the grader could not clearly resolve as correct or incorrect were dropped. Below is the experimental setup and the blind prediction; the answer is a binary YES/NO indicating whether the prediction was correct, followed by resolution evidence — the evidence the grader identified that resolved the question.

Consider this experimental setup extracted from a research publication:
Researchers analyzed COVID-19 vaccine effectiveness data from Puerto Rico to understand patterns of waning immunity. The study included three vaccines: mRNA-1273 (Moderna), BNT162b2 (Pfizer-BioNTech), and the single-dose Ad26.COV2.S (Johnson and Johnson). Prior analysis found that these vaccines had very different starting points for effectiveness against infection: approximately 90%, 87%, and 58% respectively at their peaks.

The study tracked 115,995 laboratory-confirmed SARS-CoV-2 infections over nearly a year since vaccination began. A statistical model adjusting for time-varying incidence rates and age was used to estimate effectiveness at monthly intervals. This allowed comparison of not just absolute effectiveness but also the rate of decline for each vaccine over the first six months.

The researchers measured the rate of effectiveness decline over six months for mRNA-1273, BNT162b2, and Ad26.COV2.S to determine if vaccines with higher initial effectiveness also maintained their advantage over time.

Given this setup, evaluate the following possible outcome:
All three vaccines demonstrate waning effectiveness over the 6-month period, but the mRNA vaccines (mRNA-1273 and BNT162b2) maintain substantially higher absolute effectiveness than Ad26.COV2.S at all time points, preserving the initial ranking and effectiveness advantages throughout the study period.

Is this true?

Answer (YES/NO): NO